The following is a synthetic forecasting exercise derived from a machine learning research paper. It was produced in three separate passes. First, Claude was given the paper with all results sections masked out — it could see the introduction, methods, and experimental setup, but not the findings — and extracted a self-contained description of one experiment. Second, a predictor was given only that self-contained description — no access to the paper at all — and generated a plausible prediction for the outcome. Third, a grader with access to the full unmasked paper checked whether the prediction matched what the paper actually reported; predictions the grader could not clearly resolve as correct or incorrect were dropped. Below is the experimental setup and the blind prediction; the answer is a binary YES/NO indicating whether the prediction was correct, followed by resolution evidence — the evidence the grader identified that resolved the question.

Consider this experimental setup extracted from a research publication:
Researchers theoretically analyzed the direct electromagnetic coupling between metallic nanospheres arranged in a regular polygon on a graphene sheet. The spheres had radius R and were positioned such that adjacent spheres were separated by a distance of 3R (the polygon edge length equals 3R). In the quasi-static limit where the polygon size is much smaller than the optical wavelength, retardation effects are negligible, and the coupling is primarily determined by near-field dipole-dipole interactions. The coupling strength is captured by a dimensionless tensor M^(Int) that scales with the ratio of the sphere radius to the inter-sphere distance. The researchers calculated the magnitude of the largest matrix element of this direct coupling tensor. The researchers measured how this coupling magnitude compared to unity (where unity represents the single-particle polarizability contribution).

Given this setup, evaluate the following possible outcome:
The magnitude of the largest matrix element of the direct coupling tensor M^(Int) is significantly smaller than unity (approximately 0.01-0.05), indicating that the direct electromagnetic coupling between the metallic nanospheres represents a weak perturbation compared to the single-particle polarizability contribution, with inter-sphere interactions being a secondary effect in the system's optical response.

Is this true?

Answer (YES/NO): YES